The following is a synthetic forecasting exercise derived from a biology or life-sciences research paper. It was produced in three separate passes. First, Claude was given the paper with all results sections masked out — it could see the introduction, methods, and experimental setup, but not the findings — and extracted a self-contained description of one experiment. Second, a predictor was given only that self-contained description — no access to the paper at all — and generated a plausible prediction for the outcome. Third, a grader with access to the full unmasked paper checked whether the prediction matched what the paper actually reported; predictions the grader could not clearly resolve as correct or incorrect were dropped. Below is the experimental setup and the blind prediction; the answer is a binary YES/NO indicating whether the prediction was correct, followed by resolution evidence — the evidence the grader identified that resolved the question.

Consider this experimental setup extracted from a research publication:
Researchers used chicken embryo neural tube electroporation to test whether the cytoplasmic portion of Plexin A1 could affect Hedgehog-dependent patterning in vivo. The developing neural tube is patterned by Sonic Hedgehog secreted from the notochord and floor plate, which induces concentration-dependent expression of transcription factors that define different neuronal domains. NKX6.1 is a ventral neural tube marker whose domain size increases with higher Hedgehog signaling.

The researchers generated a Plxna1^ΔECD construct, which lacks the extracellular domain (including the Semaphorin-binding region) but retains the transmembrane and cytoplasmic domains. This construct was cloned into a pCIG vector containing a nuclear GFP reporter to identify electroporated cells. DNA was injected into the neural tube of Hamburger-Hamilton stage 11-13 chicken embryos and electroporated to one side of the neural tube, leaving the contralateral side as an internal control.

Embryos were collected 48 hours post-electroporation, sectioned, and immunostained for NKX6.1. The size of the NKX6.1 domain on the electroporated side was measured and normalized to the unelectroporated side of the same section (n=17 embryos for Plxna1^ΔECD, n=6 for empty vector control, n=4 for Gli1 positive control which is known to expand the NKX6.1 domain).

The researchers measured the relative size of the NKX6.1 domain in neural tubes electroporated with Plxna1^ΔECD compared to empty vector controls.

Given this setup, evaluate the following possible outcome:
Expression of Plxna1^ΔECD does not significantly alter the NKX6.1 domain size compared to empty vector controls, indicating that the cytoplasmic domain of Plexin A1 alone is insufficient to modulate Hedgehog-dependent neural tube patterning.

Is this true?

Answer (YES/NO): NO